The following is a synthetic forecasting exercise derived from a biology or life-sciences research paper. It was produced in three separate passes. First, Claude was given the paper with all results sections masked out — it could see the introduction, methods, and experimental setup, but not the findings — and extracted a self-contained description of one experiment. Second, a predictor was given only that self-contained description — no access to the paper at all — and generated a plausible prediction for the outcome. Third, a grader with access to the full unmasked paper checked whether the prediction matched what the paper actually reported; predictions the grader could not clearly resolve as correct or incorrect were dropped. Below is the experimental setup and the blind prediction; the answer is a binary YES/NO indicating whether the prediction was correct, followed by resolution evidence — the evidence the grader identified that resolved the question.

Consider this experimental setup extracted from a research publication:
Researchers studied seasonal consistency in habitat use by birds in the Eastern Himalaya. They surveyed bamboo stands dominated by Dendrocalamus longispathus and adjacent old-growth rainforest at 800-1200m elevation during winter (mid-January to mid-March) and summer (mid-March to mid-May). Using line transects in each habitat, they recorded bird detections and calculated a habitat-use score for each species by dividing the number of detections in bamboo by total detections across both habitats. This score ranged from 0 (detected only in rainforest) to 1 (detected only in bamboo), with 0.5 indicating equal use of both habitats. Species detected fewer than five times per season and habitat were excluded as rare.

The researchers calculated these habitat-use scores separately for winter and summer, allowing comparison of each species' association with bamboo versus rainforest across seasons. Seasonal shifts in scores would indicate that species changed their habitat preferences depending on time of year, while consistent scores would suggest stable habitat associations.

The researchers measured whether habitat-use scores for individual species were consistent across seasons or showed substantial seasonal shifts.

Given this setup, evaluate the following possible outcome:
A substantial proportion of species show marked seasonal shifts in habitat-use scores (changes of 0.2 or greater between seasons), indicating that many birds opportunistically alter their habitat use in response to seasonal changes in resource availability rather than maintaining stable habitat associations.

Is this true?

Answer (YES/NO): NO